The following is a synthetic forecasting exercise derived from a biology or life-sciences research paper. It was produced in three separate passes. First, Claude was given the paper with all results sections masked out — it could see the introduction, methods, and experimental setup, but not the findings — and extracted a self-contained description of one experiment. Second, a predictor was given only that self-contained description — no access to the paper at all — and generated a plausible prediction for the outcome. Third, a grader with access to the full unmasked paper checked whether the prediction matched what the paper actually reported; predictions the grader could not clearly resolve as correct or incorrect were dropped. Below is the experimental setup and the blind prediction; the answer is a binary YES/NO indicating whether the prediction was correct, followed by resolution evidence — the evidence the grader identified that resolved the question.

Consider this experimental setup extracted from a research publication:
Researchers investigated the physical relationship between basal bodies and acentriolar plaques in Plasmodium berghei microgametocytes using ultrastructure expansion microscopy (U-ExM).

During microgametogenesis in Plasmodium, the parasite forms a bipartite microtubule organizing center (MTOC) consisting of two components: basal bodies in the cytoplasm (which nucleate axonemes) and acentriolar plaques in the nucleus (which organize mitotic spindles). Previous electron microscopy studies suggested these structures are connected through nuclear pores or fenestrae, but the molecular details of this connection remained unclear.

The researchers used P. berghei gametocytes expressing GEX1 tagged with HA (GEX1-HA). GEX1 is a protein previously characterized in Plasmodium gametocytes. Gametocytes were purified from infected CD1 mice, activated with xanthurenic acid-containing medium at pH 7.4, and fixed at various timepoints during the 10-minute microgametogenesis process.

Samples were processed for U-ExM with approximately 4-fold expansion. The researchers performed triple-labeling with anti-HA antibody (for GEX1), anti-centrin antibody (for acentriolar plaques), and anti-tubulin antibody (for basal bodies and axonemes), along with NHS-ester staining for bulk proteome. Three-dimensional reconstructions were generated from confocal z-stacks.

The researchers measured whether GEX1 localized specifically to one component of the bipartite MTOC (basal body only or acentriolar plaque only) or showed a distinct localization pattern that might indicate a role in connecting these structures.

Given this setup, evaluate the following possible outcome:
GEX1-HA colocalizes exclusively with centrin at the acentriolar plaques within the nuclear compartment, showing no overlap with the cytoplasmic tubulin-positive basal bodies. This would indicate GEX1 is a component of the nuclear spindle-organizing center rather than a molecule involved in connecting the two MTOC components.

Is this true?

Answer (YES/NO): NO